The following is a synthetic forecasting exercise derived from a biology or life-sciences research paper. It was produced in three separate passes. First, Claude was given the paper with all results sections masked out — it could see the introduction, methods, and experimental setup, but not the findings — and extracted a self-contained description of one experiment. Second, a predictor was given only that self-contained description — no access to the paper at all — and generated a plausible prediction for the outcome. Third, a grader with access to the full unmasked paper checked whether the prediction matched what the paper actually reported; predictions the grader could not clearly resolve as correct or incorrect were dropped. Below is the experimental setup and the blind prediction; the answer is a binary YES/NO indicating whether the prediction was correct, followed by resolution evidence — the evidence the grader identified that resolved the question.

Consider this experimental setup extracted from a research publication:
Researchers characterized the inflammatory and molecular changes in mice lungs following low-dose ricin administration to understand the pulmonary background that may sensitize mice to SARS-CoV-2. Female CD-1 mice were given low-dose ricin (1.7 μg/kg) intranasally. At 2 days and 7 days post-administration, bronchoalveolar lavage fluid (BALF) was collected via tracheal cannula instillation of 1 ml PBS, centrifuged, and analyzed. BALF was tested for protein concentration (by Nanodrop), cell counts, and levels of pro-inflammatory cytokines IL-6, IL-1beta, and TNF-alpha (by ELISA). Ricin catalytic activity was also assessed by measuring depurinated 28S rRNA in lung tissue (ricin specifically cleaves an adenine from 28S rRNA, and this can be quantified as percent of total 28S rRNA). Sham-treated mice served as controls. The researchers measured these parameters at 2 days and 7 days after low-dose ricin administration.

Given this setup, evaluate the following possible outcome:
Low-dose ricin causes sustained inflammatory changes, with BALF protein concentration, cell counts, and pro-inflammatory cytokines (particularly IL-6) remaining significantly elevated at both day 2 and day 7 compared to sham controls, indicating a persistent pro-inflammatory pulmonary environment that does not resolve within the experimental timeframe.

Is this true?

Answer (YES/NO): NO